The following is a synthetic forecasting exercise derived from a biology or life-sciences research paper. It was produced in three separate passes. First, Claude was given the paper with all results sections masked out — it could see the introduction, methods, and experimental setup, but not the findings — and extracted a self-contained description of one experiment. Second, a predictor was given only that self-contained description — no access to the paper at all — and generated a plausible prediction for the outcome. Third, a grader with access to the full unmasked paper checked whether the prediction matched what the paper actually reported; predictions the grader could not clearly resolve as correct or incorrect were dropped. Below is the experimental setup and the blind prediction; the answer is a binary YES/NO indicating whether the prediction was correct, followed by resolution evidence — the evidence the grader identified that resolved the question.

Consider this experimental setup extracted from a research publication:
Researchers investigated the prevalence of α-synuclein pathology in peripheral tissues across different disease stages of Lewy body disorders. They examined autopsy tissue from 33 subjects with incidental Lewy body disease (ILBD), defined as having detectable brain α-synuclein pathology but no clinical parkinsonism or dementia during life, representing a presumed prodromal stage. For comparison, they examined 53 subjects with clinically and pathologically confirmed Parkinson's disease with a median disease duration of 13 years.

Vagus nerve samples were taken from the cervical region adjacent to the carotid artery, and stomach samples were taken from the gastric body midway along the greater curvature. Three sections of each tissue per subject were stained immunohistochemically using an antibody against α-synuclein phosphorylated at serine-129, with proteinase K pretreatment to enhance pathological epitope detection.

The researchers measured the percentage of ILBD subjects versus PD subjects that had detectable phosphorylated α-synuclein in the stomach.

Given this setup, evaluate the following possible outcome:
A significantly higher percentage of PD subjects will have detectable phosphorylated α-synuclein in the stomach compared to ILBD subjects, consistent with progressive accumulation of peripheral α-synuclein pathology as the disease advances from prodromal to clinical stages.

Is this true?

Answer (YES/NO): YES